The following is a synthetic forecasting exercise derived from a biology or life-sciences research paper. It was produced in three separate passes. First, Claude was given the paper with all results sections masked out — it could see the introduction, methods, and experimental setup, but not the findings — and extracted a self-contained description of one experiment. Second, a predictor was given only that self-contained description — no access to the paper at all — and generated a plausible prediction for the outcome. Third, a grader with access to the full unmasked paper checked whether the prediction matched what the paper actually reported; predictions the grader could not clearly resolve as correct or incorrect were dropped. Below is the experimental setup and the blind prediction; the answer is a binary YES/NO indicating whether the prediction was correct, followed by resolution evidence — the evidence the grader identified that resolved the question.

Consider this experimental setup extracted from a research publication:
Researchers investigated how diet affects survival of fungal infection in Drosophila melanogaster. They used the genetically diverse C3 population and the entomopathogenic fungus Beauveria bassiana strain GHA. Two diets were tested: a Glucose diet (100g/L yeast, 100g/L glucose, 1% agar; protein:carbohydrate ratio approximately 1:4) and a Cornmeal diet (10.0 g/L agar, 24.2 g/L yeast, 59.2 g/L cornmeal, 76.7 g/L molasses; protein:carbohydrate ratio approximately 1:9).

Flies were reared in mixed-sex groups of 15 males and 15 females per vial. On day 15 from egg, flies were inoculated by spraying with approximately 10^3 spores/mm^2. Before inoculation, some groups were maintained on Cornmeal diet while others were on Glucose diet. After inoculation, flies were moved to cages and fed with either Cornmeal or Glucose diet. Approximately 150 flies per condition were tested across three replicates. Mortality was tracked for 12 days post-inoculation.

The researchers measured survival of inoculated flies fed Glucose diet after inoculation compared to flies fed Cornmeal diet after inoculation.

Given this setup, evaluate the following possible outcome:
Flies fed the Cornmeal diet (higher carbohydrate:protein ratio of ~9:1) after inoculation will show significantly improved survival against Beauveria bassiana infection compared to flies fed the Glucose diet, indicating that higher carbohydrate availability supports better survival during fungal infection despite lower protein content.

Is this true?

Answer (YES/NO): NO